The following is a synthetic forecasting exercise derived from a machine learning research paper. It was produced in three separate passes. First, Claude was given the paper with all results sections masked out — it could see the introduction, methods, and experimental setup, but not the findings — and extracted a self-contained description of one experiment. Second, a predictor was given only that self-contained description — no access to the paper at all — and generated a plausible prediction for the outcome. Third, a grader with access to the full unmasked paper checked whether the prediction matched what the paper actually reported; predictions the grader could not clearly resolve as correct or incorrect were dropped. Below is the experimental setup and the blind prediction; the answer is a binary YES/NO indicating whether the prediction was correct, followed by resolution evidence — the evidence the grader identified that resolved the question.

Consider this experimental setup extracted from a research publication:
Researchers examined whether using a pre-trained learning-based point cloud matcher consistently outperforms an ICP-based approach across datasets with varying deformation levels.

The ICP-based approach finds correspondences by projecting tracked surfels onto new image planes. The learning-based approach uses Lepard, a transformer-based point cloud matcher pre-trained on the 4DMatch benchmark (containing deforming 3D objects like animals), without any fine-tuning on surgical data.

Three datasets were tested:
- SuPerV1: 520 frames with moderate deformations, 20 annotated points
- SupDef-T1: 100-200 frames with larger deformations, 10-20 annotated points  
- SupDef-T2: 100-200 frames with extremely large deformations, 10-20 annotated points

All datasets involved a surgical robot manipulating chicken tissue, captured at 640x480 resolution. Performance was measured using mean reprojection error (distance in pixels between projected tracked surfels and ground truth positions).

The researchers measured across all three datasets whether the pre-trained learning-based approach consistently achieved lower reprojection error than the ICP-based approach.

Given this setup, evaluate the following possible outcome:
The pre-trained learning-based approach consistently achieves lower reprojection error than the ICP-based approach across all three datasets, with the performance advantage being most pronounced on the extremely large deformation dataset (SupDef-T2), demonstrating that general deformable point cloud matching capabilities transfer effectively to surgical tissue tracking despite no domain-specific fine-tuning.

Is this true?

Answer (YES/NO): NO